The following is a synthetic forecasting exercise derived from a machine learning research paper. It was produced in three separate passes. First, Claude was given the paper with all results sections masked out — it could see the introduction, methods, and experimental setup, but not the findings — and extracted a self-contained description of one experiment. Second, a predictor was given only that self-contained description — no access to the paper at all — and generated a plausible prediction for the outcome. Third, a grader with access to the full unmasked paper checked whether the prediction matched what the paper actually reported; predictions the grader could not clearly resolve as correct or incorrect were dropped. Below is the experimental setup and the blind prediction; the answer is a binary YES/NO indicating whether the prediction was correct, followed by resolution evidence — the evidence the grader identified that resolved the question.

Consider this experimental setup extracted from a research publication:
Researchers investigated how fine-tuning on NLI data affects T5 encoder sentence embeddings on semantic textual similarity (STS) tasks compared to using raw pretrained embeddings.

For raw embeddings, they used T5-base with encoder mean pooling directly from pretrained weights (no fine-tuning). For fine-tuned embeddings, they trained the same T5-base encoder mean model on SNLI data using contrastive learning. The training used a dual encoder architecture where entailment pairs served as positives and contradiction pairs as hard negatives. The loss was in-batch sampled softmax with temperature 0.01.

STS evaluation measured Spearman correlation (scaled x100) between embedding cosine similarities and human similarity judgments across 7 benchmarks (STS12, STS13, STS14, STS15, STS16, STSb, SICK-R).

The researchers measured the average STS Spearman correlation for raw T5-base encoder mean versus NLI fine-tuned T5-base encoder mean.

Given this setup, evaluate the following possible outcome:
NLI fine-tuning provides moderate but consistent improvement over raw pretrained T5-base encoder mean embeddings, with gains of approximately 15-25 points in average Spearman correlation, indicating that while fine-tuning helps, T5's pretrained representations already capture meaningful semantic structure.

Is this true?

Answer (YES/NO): NO